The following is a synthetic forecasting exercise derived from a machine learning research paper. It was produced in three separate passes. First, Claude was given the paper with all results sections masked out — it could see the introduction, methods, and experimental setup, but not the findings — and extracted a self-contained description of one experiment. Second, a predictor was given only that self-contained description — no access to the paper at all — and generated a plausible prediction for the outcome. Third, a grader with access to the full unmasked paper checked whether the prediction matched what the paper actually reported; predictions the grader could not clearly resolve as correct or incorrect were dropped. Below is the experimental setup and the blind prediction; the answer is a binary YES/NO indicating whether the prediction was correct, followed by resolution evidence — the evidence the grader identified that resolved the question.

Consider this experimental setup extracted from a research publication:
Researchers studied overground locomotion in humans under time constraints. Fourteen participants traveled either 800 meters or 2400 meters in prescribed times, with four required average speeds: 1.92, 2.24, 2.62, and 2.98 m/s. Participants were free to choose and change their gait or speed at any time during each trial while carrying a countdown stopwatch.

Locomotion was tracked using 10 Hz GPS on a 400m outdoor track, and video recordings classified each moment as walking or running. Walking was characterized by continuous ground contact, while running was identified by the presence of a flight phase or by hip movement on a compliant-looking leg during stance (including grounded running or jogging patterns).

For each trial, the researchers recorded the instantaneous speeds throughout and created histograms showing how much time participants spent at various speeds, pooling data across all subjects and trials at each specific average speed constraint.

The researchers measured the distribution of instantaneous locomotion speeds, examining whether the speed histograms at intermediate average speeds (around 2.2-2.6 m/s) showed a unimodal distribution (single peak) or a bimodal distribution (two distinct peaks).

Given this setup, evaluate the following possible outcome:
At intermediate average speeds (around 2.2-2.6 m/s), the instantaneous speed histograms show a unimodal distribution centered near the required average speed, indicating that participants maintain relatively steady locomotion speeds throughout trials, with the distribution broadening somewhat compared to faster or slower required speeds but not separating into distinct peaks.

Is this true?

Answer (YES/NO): NO